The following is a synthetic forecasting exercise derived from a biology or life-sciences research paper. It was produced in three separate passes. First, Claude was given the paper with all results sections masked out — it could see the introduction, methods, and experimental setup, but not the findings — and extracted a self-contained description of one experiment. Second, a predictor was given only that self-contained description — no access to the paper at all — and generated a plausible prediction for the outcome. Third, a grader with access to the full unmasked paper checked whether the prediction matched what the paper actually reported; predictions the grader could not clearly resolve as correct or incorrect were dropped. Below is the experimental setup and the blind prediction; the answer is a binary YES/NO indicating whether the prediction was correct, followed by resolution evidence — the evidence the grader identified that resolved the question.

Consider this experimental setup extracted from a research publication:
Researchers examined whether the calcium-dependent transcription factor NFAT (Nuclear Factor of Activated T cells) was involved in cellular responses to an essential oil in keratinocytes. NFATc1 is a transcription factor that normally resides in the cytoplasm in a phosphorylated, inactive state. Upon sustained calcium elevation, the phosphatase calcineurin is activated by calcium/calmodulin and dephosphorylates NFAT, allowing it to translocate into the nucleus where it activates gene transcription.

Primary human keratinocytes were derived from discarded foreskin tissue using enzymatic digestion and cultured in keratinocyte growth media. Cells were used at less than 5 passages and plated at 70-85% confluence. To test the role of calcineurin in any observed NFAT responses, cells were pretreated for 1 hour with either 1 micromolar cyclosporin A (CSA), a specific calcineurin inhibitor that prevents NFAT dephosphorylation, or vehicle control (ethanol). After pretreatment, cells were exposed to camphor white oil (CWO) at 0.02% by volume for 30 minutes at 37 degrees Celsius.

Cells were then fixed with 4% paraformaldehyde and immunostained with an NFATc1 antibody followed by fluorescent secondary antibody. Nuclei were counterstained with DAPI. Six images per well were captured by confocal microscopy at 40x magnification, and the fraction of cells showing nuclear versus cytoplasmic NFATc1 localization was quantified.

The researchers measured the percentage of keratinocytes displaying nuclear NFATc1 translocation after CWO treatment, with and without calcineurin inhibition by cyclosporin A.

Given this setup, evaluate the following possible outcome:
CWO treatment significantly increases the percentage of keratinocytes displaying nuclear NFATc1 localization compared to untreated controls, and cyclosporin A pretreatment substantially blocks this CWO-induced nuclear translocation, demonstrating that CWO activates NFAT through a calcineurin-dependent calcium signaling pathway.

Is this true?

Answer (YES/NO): YES